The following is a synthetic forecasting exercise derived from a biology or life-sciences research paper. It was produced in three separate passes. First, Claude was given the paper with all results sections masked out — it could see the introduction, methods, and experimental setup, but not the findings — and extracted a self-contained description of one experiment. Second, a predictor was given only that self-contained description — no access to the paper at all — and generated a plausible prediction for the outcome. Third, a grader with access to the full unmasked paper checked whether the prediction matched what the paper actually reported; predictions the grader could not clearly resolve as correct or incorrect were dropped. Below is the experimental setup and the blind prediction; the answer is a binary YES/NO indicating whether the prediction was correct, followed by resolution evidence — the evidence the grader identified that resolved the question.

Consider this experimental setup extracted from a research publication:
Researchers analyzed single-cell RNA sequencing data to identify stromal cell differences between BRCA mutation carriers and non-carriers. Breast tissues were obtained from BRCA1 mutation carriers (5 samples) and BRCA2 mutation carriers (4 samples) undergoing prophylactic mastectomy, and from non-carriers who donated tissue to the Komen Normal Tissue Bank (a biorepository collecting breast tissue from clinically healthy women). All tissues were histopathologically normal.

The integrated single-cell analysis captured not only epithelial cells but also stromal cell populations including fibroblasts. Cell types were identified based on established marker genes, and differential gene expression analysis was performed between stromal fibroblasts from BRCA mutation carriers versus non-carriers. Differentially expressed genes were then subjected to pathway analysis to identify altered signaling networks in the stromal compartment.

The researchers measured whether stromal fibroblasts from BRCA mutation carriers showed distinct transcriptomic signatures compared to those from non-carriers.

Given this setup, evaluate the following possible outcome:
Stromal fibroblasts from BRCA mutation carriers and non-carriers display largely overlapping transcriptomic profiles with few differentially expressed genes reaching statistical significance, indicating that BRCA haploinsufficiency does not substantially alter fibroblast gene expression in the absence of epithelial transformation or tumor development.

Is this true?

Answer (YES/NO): NO